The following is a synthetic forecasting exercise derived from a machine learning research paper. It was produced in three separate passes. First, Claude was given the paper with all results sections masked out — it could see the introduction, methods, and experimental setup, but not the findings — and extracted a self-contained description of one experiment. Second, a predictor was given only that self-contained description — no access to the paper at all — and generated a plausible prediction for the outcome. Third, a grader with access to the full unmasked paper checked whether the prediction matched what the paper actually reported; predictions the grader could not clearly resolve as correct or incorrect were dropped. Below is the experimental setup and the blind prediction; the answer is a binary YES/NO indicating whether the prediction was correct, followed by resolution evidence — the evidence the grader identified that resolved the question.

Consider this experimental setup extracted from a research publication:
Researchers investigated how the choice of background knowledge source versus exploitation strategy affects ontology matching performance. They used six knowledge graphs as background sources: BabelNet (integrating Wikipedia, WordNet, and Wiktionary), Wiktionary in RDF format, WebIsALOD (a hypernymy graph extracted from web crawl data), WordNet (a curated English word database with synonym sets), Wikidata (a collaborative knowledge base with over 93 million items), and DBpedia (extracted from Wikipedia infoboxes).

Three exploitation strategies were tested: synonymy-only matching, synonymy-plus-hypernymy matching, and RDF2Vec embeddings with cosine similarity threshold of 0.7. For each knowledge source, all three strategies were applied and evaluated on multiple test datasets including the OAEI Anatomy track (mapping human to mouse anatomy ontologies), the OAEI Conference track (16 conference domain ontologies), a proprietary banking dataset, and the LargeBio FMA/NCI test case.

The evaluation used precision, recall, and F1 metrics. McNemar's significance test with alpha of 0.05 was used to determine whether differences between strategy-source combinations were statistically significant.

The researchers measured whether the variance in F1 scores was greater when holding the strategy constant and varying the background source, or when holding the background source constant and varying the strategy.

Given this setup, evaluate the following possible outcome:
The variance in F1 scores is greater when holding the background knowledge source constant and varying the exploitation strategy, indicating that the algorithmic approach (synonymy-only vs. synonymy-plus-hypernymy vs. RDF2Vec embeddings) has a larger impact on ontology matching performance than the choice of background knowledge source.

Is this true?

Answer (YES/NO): YES